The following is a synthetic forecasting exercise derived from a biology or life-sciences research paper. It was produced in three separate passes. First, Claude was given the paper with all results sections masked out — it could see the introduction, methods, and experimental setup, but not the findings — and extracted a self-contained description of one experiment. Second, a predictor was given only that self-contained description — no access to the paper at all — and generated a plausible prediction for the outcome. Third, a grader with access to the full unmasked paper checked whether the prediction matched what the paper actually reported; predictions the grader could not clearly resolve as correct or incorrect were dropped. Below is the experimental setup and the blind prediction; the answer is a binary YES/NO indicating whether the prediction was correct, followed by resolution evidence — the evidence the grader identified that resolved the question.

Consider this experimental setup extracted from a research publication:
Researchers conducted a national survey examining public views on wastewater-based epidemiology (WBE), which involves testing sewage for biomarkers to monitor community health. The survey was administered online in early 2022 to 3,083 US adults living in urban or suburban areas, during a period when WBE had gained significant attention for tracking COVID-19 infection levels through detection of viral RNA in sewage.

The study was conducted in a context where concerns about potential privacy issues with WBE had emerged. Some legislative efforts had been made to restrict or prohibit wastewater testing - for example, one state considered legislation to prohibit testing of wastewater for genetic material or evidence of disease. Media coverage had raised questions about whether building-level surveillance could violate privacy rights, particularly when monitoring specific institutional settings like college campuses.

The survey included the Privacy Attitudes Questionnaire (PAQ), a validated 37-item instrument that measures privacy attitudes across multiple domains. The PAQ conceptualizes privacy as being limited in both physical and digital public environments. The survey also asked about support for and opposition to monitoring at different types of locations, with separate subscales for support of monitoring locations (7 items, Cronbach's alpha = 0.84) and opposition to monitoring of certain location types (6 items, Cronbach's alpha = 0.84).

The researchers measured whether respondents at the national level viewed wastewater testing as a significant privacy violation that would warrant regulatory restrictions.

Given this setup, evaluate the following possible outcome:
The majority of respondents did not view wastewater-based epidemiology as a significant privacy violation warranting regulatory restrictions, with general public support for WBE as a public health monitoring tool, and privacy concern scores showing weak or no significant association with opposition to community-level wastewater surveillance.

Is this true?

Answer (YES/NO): NO